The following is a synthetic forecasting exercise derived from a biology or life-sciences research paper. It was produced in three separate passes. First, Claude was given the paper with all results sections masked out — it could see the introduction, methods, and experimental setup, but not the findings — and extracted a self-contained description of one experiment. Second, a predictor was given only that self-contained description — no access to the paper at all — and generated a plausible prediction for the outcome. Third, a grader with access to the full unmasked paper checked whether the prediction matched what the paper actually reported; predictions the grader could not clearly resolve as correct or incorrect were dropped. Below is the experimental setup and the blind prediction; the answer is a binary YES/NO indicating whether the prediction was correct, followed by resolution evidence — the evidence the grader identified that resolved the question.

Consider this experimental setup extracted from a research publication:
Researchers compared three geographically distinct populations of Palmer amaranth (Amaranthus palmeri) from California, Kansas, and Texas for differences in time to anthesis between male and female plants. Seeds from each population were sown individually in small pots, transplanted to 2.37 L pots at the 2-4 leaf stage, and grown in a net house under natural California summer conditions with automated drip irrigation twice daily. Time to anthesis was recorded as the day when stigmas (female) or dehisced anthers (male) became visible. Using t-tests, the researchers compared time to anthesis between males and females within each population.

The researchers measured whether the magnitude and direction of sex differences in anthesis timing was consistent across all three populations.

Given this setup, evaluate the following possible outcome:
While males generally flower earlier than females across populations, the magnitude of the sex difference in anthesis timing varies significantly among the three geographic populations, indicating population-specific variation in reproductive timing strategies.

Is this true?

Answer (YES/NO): NO